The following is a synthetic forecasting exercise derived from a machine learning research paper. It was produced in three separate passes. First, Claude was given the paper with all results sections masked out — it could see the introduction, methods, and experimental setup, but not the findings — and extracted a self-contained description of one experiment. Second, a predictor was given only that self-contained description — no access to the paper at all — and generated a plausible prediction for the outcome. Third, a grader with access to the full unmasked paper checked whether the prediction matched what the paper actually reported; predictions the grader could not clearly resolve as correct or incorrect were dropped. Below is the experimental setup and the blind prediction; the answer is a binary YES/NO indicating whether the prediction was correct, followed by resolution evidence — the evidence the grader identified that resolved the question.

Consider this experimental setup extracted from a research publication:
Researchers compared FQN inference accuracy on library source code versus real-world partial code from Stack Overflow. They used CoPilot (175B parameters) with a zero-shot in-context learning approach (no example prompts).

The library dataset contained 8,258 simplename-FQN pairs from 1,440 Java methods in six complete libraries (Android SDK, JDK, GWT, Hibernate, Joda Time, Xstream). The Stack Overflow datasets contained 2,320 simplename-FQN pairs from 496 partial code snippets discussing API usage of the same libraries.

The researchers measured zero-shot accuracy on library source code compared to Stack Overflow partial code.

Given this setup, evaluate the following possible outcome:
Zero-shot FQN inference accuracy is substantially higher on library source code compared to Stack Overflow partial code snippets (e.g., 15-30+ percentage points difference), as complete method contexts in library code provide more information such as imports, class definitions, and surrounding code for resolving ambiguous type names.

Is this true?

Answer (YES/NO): NO